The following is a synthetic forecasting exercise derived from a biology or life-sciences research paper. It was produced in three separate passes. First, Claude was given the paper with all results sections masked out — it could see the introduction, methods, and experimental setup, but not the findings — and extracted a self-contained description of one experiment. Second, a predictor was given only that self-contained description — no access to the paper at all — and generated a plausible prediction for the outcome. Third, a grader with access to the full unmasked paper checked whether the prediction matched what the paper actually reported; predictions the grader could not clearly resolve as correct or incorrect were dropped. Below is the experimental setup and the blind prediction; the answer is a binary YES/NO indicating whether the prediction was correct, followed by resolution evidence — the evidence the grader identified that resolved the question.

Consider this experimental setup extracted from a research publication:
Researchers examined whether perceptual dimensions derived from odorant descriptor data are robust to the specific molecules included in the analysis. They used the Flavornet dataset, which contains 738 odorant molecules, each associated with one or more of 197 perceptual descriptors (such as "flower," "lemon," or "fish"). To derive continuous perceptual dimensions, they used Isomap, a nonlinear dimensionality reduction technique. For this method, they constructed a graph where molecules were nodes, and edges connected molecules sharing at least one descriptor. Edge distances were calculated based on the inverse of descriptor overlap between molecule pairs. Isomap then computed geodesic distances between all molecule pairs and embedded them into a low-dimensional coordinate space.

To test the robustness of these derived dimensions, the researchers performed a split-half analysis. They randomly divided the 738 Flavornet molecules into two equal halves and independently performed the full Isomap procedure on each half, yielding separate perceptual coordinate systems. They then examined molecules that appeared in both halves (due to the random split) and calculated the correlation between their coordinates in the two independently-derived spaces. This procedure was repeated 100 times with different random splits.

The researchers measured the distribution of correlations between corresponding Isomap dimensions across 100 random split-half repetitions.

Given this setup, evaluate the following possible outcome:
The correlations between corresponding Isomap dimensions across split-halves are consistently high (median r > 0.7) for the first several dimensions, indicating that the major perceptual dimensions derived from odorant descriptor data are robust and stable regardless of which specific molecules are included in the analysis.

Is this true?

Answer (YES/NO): NO